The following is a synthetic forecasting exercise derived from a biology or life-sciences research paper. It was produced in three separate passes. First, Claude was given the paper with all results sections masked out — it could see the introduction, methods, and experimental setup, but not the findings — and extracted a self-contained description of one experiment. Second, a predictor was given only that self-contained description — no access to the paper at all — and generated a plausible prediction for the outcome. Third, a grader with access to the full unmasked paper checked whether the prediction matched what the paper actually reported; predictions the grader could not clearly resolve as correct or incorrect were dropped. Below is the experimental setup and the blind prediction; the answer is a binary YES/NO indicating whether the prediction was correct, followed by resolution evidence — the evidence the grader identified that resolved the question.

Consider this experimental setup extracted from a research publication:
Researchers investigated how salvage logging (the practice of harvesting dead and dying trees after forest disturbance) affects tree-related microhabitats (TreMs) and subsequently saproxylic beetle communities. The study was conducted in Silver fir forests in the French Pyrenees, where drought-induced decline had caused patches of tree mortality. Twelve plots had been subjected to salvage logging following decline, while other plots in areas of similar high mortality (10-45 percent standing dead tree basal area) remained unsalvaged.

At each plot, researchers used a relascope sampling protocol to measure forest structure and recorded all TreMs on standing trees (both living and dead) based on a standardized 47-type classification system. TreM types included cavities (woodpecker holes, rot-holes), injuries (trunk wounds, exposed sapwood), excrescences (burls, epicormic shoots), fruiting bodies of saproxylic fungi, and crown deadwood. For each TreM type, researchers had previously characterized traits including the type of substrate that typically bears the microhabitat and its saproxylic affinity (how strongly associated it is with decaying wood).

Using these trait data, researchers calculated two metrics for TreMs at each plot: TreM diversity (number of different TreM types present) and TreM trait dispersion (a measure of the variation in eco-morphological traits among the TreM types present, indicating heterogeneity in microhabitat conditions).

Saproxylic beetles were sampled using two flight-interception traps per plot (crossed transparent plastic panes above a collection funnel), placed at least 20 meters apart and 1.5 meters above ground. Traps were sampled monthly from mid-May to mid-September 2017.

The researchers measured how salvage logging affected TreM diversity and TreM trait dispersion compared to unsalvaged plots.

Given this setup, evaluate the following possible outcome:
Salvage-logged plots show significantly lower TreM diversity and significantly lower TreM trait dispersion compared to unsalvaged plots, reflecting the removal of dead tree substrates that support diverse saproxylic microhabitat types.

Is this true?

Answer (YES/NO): NO